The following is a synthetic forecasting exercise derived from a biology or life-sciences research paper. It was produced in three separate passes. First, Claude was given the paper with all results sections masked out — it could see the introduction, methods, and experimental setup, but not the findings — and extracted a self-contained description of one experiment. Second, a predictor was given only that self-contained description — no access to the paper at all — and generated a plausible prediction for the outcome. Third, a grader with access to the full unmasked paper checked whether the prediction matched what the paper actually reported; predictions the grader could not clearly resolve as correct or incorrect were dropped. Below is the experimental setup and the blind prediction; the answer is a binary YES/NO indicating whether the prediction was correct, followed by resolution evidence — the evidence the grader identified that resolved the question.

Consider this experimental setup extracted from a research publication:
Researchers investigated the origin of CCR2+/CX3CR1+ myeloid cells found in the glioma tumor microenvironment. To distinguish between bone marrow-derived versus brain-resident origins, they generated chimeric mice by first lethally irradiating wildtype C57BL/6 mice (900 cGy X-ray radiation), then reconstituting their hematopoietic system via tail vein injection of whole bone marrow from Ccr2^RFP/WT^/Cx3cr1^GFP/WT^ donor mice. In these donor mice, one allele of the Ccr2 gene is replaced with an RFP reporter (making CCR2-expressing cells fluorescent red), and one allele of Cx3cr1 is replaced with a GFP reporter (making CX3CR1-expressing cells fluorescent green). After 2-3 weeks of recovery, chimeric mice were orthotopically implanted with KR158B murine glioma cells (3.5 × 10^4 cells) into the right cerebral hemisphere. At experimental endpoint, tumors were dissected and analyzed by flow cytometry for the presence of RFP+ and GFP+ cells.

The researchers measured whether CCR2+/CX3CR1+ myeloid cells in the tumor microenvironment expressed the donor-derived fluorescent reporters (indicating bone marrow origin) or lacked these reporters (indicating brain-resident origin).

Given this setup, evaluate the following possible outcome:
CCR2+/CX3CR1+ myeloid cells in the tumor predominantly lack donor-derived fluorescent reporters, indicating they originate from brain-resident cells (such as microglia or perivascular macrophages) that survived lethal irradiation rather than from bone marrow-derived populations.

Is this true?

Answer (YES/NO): NO